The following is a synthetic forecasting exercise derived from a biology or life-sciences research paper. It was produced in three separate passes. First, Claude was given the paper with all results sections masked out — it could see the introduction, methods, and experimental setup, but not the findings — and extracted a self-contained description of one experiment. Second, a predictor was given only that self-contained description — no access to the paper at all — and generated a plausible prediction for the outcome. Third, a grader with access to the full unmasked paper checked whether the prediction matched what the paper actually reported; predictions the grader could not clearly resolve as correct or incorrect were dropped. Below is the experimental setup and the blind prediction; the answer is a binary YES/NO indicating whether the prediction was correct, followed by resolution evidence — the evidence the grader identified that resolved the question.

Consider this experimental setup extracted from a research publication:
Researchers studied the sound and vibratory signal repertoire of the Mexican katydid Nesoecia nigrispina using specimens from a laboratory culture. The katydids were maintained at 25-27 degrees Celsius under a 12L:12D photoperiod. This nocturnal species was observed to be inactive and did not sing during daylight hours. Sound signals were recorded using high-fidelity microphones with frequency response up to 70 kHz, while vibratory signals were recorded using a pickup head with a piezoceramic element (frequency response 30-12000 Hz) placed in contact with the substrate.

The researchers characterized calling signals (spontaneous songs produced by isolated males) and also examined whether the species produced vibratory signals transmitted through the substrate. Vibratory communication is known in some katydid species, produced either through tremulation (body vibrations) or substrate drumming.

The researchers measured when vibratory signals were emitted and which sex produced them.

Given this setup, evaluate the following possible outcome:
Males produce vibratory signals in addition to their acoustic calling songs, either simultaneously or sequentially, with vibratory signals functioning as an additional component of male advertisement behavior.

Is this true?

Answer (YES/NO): YES